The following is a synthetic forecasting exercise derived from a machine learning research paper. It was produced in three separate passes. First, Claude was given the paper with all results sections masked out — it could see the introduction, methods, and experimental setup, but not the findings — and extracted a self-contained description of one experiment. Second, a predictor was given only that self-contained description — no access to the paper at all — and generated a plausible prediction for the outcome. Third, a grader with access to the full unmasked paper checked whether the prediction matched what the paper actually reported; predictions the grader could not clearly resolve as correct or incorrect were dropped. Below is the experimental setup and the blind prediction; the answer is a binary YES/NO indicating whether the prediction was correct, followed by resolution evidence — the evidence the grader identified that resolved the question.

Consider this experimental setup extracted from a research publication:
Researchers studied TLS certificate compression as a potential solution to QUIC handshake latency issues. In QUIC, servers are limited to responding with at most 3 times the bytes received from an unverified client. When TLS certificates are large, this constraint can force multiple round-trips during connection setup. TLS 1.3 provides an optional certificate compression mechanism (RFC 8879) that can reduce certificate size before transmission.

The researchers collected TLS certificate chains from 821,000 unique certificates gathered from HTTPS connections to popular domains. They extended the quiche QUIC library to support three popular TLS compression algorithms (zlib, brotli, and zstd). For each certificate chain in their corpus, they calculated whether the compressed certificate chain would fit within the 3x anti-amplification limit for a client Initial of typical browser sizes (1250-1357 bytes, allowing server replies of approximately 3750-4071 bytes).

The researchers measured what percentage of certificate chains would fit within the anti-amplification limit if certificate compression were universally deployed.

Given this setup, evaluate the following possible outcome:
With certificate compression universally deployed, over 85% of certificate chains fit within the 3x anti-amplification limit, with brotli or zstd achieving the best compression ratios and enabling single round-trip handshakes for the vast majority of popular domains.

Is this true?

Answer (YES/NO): NO